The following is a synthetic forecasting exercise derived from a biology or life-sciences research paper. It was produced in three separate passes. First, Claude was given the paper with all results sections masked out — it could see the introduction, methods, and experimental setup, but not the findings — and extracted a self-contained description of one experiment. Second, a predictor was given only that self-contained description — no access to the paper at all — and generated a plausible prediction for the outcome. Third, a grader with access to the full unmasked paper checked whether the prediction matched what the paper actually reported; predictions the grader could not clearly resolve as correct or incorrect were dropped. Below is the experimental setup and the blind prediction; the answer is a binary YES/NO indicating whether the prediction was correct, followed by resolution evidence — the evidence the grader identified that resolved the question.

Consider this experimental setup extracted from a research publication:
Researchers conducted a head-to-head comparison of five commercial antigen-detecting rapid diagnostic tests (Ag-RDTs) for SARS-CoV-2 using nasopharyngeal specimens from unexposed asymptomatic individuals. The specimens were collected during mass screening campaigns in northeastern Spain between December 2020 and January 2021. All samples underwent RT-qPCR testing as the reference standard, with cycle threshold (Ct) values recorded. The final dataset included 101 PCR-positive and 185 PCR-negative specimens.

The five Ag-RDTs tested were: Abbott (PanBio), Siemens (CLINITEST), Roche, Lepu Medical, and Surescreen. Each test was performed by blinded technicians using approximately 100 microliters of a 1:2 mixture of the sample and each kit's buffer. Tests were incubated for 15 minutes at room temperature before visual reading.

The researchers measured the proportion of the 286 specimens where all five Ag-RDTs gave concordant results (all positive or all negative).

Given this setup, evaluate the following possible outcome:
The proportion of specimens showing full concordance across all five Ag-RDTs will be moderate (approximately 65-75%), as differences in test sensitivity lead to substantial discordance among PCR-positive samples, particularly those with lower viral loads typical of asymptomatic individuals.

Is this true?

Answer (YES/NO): NO